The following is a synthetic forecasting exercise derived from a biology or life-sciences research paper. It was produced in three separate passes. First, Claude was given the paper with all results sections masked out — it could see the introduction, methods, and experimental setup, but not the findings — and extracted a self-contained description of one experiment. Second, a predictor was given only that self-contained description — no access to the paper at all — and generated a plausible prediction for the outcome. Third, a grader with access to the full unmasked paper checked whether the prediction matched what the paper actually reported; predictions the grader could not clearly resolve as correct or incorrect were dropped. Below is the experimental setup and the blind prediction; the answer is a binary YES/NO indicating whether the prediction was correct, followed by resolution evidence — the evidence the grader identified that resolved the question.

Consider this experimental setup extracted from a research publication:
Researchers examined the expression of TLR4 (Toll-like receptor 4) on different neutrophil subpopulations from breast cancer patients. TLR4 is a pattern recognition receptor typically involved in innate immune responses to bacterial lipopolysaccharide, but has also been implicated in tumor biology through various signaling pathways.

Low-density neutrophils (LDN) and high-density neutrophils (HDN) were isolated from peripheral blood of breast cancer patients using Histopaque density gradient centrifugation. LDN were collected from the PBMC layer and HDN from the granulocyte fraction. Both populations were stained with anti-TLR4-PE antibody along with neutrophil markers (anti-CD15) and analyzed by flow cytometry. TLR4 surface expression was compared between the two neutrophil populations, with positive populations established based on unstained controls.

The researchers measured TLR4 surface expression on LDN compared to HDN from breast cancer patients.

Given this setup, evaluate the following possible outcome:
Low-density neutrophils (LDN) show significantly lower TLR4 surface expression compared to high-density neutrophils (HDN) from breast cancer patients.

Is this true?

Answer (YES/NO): NO